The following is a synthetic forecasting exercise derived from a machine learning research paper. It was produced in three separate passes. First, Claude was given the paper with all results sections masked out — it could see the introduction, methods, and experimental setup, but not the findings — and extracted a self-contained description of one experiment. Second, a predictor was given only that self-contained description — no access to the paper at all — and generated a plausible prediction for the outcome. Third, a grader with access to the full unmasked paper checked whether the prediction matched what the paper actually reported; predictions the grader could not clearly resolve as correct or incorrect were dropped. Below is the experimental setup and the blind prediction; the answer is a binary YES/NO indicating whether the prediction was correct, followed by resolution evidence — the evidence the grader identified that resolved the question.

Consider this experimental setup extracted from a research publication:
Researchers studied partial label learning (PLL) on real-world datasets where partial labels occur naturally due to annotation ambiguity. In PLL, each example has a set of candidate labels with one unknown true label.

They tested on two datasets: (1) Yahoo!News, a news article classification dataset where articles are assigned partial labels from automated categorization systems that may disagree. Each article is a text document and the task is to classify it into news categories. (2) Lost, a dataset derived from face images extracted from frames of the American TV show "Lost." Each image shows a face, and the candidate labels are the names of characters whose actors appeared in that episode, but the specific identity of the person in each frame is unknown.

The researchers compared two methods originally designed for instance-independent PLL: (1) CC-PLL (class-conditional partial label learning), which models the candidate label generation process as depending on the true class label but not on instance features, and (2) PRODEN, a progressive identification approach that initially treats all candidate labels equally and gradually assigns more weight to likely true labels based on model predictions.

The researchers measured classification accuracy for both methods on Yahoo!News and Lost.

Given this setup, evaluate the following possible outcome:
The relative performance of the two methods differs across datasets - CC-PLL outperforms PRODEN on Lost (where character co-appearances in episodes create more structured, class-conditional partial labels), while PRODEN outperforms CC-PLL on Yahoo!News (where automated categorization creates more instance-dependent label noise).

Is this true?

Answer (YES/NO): NO